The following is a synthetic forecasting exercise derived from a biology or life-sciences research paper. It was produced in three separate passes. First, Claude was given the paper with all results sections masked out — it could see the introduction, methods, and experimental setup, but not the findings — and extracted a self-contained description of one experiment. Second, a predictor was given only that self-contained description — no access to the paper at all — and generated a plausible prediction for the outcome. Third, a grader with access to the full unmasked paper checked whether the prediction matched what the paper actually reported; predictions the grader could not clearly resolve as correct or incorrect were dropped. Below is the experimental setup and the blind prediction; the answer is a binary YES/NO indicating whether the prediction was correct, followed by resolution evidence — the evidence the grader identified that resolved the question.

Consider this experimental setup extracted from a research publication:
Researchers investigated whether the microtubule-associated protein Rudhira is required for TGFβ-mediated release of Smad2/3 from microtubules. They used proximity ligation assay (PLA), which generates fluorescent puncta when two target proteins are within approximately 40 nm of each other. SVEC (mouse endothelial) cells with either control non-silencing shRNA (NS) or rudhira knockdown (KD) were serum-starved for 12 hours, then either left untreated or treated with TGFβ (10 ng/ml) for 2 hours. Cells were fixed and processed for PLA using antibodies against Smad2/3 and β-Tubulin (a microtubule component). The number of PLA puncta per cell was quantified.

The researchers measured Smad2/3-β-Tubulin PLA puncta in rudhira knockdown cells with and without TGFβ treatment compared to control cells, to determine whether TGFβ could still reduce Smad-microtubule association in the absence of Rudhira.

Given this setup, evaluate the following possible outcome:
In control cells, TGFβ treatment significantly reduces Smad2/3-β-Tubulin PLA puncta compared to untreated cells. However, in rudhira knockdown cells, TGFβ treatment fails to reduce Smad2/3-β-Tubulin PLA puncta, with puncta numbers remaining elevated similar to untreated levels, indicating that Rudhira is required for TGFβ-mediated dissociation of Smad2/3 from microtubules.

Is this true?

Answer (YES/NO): YES